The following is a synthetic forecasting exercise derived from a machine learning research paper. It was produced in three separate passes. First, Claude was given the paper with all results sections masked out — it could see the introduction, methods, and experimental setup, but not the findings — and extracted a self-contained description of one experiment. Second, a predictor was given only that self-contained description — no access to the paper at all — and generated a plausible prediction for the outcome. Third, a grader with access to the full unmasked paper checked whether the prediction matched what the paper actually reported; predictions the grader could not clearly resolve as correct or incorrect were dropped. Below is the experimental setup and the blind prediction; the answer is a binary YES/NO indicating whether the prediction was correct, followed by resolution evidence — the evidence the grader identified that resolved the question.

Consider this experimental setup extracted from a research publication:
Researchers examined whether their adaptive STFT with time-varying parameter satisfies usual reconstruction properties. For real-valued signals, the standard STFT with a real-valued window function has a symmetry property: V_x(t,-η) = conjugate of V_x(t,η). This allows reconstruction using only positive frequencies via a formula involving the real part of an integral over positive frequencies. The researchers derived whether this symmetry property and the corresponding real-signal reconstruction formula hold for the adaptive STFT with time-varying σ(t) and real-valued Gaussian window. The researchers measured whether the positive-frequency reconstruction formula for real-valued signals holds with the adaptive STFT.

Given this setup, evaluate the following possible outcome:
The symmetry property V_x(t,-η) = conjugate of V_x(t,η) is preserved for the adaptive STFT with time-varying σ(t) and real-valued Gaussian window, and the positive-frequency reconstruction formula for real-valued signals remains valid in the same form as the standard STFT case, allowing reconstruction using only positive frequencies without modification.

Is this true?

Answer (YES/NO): NO